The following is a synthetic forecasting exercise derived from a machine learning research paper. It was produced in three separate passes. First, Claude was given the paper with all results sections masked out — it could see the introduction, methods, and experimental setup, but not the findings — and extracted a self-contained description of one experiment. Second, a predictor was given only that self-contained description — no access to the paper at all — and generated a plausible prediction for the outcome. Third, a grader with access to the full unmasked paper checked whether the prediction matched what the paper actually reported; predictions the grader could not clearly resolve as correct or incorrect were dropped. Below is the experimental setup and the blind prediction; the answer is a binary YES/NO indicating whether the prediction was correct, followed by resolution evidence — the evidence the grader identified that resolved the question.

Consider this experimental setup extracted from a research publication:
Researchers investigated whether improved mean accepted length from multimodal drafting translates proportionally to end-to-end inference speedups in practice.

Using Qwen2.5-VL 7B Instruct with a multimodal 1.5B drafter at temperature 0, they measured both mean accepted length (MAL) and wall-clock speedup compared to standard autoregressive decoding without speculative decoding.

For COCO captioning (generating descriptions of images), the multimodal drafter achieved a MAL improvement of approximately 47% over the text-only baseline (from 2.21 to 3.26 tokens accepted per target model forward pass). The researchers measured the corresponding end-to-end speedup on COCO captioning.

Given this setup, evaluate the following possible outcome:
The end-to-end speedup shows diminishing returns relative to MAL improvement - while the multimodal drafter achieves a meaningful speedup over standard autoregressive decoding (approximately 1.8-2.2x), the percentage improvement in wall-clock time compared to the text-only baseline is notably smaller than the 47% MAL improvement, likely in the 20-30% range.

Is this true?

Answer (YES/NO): NO